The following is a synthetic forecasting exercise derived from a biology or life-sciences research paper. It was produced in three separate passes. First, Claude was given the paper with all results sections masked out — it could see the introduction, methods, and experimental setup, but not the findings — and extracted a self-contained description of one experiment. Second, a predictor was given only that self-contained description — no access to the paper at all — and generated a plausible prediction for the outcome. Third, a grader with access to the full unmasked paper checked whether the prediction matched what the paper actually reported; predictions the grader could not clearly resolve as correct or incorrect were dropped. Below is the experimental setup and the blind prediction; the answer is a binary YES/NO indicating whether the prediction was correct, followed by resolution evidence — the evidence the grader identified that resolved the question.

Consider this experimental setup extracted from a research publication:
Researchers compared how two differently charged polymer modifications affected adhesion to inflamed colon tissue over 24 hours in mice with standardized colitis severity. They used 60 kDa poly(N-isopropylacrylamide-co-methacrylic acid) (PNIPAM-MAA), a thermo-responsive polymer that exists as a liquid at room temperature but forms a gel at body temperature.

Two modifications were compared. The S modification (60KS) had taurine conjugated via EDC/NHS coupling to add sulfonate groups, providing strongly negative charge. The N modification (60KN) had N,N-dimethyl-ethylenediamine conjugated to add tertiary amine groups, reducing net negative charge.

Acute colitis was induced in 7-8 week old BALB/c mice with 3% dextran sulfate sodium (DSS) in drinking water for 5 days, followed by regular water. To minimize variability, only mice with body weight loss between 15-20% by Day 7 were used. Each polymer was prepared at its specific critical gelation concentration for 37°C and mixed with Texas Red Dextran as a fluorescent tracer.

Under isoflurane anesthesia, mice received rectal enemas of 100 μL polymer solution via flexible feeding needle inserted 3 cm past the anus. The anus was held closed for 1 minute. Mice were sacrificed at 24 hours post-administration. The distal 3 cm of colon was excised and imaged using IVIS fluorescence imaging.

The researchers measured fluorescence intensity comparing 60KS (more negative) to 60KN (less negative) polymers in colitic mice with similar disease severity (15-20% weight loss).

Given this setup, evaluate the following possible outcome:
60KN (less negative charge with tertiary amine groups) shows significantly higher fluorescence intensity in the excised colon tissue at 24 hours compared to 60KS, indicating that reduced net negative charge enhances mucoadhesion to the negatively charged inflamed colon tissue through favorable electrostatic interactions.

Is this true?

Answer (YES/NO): NO